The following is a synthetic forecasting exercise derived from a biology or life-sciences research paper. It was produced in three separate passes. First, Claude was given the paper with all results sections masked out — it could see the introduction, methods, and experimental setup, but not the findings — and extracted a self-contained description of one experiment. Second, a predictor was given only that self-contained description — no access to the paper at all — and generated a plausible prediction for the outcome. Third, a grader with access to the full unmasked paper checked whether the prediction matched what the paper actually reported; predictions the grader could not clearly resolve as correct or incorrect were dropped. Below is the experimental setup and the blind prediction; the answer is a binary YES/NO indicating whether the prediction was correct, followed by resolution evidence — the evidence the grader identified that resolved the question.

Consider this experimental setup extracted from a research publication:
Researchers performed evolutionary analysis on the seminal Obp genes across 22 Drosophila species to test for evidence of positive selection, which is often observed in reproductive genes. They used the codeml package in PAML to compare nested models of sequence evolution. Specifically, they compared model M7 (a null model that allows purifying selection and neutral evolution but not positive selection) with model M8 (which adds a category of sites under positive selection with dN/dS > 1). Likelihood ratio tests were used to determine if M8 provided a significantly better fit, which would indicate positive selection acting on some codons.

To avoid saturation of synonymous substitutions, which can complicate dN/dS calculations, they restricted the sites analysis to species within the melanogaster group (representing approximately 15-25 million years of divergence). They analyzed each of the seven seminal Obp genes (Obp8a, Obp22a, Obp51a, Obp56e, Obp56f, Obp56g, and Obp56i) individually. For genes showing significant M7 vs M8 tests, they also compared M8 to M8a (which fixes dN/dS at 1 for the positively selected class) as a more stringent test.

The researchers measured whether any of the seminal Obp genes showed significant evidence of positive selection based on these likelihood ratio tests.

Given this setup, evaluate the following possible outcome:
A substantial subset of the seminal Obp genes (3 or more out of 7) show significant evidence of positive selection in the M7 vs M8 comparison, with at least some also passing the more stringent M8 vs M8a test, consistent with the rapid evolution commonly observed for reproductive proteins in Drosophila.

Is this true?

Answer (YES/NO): NO